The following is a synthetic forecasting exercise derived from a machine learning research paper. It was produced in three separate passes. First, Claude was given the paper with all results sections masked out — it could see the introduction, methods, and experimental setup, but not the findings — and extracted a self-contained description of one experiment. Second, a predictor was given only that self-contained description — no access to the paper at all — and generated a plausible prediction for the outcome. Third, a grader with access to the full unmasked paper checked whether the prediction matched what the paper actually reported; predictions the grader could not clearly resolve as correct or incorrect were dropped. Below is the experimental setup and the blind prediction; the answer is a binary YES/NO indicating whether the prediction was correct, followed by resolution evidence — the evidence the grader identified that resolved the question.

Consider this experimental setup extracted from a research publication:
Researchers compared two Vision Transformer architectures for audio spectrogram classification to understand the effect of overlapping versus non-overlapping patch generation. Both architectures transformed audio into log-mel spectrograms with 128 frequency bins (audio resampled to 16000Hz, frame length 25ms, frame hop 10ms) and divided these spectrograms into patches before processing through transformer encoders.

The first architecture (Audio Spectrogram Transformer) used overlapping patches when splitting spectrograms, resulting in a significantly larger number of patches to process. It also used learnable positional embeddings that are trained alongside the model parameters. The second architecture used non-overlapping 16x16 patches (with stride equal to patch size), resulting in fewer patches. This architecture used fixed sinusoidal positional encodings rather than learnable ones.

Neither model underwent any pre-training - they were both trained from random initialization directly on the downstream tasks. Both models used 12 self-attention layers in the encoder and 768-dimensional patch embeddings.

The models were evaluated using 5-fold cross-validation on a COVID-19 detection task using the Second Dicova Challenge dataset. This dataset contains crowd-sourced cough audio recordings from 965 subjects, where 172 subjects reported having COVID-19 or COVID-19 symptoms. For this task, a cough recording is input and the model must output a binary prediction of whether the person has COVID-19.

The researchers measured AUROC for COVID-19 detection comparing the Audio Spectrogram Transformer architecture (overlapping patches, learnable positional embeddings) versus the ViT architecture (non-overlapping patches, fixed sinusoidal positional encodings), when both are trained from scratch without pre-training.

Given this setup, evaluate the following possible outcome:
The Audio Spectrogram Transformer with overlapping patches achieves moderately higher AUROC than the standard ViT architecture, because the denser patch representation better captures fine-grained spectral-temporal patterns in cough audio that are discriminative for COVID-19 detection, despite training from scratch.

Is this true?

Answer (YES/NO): NO